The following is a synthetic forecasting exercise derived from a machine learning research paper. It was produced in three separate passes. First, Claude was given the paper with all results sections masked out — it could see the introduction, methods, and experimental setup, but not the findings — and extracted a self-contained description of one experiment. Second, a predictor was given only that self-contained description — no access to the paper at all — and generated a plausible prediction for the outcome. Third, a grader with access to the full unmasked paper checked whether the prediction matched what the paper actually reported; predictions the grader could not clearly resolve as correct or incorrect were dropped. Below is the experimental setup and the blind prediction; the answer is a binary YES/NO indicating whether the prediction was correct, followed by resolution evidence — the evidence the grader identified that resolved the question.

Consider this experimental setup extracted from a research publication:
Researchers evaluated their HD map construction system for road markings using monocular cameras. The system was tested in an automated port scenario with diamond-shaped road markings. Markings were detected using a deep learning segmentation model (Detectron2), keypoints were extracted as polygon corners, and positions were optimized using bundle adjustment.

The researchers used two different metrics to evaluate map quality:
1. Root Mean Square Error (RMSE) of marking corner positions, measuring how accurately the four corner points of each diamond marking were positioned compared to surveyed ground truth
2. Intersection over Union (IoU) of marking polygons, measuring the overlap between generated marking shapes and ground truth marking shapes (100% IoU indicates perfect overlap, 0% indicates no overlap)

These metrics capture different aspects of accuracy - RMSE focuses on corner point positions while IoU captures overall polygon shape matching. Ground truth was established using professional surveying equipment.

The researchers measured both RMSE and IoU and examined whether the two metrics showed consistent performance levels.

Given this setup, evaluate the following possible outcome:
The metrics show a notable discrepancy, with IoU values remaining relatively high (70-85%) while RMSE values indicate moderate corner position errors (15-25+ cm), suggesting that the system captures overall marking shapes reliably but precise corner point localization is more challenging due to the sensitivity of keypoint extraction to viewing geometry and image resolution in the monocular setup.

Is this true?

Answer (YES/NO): NO